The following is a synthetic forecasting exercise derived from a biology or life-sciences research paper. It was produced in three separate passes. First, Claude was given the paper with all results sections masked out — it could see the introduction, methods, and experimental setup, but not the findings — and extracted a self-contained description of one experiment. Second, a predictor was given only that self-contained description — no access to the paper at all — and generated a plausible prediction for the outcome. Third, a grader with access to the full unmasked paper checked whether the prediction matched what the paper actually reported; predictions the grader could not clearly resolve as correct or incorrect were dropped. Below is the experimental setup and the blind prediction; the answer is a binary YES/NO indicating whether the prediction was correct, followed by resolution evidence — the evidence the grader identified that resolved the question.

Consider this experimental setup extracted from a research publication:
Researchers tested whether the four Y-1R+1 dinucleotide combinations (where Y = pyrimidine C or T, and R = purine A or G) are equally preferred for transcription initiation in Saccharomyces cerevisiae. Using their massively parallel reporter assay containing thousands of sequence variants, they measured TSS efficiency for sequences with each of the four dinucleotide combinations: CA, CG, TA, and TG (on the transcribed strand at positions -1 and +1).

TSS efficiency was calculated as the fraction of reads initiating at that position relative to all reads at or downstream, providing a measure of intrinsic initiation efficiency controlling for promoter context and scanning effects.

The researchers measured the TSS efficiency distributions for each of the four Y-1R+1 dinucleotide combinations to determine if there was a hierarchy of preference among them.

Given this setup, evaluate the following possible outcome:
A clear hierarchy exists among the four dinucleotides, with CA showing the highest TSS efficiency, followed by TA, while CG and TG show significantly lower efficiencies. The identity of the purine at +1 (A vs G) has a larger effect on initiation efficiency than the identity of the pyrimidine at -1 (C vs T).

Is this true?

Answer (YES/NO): NO